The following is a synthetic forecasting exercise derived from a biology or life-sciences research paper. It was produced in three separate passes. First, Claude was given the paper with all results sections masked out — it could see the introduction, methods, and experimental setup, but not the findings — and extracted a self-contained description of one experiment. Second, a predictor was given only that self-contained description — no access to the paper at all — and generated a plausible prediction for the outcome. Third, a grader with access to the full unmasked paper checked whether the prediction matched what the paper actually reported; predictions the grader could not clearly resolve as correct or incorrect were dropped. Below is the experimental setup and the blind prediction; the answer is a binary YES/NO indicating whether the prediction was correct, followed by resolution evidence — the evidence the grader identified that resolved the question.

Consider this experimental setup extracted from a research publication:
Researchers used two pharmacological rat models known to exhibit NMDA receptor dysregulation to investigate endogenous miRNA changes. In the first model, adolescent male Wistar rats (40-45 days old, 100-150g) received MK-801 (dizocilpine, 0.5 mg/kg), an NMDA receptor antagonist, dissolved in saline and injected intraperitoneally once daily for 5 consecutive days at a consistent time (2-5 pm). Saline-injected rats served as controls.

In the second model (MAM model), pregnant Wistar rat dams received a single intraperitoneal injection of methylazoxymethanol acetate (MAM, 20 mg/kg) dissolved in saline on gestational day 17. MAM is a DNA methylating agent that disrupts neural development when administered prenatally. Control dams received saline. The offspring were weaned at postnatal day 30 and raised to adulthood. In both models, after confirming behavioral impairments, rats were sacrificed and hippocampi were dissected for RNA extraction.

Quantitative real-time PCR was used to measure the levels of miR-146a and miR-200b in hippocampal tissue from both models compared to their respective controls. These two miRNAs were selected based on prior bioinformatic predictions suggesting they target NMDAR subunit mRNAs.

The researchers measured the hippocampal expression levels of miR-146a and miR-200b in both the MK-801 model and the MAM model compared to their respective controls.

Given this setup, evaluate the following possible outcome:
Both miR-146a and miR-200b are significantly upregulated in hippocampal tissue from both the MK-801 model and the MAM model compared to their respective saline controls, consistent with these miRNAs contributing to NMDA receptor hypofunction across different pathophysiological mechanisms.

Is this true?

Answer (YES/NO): YES